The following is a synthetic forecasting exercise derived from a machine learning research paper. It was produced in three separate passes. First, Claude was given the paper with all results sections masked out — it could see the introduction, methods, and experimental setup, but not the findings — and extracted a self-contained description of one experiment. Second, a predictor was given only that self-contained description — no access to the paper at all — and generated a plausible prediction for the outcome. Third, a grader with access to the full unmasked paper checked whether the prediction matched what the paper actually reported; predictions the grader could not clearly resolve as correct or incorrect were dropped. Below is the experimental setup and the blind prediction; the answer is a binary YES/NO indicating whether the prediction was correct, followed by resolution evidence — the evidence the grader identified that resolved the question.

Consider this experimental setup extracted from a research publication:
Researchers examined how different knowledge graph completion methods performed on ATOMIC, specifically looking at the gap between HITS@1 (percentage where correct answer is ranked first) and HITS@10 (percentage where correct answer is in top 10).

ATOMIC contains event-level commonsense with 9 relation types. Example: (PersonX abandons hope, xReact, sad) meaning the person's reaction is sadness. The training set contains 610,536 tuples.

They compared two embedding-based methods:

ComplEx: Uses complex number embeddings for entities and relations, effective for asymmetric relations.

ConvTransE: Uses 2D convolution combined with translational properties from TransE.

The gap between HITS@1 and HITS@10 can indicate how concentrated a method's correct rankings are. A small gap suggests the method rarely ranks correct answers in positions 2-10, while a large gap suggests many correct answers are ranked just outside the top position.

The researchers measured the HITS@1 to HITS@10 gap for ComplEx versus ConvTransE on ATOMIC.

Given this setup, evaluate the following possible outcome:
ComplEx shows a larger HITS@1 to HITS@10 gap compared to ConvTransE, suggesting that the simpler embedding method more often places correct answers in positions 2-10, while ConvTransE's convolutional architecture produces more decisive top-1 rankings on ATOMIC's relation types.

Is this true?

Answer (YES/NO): YES